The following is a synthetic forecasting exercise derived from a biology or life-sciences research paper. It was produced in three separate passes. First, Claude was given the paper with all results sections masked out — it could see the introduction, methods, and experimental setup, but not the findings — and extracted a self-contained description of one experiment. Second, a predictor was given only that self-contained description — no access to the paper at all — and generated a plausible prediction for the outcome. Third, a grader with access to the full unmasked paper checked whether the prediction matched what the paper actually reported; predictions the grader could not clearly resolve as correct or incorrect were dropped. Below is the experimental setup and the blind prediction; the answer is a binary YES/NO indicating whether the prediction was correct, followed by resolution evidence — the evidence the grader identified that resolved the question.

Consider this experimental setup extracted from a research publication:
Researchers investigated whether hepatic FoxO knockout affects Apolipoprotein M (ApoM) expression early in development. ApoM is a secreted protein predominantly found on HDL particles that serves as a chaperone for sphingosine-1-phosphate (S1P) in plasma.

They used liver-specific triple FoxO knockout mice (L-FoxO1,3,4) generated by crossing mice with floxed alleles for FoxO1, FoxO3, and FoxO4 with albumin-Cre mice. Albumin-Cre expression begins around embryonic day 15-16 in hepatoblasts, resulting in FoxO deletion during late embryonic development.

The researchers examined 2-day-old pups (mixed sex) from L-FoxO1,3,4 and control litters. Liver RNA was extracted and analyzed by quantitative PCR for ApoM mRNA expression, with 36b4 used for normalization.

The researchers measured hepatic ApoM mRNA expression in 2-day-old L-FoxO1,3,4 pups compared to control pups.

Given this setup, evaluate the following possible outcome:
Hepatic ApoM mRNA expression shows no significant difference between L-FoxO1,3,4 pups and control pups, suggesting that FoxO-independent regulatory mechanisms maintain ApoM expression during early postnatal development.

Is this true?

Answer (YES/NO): NO